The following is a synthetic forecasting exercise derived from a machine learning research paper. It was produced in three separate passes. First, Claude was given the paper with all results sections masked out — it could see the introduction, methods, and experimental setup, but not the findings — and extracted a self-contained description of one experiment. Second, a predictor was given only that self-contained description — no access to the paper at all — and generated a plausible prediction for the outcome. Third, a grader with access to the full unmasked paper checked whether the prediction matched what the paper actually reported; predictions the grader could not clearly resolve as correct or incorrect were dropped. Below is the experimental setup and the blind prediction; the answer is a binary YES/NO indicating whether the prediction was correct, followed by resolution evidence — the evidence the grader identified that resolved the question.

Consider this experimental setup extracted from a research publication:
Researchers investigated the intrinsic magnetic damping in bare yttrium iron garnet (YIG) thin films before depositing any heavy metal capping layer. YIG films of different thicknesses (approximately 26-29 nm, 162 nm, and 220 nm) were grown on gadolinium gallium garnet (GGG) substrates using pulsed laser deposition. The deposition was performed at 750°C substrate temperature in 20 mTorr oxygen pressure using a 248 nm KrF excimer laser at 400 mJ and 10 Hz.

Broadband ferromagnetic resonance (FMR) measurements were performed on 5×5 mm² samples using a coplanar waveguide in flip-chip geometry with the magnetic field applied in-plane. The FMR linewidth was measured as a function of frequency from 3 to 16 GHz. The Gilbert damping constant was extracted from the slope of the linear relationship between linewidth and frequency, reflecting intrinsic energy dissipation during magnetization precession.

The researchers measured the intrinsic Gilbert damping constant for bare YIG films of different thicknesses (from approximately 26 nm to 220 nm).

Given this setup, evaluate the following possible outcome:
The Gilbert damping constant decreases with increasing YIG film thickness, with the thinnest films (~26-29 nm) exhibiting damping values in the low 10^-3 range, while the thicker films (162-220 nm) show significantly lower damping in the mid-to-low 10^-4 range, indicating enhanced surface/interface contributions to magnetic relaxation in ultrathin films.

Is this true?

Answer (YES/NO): NO